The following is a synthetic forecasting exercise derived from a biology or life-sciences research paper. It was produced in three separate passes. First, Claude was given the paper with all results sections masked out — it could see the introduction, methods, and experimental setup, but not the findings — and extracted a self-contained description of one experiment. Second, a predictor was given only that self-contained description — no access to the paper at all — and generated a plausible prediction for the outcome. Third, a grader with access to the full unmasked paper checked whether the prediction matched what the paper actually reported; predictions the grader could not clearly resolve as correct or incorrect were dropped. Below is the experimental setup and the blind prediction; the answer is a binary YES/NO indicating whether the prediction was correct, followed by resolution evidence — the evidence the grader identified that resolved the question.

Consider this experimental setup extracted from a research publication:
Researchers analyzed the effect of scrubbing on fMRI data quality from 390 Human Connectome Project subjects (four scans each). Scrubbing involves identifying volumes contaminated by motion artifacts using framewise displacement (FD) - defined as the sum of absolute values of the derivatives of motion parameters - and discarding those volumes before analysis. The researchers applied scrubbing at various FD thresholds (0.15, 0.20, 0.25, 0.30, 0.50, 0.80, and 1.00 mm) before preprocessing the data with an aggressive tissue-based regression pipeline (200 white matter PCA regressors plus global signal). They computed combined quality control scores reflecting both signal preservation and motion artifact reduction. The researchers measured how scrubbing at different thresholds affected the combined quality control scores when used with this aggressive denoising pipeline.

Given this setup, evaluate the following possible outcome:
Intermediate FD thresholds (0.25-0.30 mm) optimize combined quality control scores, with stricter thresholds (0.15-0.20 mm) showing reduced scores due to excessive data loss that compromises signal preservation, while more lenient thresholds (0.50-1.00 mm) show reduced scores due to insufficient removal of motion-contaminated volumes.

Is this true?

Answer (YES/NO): NO